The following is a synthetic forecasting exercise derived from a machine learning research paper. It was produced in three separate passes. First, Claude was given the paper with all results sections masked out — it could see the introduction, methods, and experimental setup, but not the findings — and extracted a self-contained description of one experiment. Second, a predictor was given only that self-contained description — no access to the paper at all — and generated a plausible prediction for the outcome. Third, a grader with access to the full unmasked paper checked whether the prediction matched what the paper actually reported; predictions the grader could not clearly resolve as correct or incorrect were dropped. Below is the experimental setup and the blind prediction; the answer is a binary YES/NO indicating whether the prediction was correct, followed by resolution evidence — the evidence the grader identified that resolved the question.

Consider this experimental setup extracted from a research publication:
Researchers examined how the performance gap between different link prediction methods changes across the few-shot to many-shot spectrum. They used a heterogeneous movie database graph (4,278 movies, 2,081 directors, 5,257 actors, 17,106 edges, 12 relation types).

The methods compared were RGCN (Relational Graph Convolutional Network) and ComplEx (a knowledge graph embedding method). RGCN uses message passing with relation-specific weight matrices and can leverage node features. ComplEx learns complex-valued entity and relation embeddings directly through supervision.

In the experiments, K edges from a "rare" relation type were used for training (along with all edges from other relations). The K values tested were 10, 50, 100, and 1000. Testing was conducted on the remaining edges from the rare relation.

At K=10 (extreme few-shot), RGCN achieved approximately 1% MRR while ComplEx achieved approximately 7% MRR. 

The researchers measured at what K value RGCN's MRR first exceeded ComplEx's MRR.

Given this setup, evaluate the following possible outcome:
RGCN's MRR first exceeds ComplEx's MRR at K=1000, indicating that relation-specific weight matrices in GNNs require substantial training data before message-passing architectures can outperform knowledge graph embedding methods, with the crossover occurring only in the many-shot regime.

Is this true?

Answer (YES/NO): NO